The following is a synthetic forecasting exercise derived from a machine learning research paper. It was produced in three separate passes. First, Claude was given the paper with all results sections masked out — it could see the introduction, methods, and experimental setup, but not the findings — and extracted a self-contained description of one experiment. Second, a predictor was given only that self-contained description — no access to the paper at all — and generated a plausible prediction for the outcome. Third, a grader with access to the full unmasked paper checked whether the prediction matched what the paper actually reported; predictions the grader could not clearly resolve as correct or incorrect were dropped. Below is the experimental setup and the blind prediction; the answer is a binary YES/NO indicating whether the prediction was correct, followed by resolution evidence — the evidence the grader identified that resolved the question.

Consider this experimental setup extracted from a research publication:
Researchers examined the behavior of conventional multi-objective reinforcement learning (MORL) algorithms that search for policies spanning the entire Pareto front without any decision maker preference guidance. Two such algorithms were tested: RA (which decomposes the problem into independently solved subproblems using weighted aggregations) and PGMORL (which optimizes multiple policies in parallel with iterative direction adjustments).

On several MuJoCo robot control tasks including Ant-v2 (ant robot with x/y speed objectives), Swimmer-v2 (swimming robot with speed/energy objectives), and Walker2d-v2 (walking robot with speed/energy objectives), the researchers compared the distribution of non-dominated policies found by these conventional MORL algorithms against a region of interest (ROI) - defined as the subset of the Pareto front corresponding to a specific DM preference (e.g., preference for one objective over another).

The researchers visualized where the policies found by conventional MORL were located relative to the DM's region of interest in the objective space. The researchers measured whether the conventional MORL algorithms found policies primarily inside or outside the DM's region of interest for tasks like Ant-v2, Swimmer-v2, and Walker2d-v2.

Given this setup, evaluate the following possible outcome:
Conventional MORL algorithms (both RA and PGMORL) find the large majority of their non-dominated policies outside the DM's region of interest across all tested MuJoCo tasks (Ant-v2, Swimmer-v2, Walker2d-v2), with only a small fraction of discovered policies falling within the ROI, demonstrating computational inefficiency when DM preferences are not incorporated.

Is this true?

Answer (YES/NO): YES